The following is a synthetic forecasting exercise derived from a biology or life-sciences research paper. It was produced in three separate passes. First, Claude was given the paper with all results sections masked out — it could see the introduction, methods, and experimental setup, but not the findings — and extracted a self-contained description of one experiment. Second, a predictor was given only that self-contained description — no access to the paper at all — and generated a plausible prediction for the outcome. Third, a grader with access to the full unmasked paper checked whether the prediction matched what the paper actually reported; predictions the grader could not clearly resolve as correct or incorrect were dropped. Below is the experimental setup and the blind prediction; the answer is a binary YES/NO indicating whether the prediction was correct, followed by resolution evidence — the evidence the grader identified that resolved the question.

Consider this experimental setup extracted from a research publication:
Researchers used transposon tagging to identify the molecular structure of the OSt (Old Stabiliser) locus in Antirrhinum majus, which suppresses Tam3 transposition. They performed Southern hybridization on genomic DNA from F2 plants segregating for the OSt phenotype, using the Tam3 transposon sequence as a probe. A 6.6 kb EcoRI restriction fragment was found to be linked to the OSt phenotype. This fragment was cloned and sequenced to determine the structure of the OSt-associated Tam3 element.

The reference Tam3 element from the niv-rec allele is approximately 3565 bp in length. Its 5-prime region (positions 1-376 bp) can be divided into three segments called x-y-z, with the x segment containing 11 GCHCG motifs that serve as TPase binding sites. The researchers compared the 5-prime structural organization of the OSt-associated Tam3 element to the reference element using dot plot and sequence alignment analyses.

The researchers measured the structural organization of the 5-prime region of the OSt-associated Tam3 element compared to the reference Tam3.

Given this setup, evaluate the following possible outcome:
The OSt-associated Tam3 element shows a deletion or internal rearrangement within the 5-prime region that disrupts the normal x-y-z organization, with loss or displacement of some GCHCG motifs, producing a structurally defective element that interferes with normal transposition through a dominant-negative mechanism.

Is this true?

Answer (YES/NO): NO